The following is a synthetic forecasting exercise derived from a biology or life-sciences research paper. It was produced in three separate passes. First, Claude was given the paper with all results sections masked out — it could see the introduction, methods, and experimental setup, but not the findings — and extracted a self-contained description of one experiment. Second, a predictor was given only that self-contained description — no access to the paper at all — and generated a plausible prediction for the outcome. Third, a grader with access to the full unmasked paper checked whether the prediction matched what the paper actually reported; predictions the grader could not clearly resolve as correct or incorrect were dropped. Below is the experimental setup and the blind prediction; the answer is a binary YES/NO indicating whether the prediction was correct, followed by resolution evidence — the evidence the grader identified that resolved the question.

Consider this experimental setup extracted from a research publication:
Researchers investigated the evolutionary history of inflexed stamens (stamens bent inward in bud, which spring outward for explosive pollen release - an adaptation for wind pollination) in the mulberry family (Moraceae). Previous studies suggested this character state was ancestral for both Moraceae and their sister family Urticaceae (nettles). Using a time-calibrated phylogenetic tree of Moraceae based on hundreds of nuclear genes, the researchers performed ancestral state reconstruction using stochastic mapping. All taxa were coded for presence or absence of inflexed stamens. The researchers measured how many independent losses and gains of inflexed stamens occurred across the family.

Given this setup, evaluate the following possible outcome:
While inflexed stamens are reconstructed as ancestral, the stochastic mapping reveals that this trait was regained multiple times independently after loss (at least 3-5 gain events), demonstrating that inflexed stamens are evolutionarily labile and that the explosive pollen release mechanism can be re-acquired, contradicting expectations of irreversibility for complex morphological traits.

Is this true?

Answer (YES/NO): NO